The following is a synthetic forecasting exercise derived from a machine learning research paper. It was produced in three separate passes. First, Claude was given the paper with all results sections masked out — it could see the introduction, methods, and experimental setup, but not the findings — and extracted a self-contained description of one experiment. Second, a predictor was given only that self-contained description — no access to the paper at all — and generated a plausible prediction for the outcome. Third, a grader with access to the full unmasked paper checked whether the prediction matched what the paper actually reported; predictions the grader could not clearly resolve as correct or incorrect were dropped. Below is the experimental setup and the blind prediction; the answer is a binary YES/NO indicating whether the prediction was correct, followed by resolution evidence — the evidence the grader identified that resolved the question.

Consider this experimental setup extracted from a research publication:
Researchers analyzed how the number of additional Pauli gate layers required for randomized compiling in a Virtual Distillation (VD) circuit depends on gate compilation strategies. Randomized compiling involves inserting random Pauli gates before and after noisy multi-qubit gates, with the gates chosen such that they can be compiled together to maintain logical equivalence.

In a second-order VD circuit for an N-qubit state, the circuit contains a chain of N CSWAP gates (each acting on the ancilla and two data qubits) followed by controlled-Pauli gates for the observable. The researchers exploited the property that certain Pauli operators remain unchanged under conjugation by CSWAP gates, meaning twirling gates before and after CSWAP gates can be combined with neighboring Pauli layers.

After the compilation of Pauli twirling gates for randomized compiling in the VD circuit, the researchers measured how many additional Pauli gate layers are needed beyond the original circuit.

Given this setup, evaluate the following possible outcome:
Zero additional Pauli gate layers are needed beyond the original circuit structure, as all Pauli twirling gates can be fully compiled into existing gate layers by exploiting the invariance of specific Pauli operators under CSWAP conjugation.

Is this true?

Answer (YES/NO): NO